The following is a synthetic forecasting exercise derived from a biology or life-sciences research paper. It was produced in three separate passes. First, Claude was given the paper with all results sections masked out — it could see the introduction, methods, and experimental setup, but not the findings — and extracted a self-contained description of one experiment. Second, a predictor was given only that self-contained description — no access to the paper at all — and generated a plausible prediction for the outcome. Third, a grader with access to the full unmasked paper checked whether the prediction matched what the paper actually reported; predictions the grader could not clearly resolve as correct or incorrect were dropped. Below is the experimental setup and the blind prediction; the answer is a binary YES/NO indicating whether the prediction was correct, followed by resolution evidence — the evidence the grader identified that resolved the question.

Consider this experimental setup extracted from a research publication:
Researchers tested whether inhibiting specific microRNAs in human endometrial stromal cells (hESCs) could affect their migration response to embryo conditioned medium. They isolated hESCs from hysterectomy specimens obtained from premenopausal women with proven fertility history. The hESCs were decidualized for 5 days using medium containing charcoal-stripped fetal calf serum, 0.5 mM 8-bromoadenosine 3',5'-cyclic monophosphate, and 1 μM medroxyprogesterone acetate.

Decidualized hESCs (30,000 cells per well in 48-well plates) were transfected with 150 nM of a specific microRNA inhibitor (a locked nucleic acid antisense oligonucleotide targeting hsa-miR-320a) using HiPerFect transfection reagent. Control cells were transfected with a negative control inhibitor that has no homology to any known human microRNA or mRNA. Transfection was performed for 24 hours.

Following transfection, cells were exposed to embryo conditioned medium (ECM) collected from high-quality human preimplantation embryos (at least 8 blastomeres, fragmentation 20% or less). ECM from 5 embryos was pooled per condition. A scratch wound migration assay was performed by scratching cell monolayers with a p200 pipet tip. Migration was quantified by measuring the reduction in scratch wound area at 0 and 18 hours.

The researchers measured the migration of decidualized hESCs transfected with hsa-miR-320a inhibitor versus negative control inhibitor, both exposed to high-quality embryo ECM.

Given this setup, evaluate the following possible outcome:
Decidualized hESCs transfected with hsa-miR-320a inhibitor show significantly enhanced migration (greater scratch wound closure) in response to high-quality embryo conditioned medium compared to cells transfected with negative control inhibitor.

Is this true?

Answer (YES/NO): NO